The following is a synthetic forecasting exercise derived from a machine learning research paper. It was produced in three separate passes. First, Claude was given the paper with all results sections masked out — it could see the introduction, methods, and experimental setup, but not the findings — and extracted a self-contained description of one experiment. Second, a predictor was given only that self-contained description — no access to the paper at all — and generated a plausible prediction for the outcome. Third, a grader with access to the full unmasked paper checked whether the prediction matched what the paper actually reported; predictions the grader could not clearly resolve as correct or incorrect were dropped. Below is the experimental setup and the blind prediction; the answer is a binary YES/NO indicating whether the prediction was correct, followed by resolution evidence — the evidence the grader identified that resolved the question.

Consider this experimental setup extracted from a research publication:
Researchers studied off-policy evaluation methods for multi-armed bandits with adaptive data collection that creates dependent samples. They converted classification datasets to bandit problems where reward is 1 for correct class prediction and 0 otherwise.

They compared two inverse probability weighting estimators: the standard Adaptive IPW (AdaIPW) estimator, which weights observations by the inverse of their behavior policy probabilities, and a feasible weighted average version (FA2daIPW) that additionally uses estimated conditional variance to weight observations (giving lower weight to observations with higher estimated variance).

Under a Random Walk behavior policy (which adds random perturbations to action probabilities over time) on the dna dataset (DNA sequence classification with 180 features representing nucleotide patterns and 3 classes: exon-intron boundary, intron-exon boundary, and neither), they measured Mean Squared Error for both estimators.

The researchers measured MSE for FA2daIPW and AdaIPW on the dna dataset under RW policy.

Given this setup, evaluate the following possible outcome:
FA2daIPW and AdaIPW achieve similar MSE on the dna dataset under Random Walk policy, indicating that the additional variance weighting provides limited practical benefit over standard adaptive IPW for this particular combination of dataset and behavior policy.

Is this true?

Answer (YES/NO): YES